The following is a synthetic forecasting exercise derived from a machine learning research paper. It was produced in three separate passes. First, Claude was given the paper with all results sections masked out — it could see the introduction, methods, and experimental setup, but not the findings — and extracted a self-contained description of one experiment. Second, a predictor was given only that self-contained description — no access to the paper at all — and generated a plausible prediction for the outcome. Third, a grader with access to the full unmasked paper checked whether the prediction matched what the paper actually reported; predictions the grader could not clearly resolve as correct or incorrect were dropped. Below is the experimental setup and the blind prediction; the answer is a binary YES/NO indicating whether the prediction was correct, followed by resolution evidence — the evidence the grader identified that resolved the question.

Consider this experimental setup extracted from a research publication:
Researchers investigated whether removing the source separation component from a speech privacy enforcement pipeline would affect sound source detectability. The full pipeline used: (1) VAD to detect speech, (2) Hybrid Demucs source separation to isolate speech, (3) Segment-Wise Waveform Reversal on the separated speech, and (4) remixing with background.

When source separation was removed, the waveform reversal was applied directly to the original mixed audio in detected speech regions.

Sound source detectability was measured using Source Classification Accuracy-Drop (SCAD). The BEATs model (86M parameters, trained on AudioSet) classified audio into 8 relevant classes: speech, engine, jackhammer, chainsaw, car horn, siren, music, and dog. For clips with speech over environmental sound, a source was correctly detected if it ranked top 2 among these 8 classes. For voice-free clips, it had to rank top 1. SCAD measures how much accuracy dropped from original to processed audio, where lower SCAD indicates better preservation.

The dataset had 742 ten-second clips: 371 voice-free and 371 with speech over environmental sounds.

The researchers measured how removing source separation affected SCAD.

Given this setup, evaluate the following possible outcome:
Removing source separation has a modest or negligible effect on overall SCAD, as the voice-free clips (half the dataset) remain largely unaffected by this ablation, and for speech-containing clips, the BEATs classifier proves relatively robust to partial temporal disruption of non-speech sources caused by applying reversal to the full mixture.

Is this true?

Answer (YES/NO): YES